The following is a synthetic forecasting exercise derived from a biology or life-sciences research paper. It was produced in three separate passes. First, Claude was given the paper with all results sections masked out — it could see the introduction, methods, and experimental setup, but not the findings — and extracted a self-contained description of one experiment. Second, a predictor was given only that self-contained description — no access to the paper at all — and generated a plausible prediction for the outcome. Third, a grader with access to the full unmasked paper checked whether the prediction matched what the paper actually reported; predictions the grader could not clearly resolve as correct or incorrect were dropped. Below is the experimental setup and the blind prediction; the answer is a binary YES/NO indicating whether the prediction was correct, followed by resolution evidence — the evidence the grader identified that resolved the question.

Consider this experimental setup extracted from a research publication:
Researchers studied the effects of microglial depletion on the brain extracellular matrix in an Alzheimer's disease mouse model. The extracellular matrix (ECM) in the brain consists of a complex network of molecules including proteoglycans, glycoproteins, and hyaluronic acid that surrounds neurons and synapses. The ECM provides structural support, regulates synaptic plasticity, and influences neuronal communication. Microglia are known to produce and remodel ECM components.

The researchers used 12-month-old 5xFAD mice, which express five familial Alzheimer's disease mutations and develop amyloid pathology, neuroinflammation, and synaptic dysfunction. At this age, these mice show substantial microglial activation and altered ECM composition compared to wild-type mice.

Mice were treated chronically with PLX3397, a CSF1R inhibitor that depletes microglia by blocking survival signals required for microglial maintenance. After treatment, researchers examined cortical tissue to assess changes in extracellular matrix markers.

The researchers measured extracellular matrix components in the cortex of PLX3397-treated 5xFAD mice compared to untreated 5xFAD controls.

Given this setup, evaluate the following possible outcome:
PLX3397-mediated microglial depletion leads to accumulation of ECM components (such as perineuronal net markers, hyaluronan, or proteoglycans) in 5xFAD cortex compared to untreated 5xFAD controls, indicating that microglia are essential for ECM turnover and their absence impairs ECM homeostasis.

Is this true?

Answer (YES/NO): YES